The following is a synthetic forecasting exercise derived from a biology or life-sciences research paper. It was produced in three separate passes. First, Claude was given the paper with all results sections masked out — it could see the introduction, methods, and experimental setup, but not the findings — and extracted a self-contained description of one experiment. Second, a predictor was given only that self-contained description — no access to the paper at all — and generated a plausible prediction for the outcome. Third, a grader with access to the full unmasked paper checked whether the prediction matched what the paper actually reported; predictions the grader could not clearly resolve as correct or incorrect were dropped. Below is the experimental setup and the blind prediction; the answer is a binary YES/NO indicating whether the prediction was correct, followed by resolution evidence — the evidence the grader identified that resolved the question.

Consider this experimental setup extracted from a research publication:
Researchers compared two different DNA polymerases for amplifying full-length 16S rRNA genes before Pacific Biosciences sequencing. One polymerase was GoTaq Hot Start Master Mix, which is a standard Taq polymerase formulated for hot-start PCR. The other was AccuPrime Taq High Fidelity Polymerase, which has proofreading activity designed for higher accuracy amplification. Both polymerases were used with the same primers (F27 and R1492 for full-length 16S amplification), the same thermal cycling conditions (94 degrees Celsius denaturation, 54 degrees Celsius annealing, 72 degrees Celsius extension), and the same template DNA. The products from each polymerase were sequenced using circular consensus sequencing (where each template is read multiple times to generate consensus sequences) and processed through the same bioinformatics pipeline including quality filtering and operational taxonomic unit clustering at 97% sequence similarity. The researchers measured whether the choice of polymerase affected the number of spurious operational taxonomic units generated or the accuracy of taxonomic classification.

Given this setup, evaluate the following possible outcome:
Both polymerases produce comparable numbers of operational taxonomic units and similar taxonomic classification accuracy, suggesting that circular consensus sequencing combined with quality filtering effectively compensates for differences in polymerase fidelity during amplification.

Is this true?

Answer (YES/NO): NO